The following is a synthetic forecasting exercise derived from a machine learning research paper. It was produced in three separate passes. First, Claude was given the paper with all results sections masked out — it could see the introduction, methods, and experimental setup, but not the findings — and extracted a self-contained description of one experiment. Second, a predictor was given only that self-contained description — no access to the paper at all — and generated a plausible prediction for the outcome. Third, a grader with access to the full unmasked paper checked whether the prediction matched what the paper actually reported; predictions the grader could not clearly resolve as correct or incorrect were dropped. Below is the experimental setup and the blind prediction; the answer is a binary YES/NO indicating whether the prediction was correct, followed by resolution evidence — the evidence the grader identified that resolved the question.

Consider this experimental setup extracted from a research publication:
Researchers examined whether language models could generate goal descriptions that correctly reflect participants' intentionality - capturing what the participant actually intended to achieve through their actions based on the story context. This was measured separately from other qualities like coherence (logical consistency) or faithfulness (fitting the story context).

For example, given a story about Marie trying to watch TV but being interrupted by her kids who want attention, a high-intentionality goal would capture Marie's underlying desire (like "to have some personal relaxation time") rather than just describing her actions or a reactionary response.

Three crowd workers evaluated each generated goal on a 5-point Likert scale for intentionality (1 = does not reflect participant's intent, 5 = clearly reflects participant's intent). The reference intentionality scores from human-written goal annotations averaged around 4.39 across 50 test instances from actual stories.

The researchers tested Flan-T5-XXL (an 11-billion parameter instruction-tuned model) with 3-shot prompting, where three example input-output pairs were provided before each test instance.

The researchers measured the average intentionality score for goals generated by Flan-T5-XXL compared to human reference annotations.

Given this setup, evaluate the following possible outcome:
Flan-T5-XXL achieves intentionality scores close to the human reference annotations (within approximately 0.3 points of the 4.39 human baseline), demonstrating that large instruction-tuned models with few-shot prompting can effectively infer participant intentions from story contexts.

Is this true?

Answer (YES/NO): NO